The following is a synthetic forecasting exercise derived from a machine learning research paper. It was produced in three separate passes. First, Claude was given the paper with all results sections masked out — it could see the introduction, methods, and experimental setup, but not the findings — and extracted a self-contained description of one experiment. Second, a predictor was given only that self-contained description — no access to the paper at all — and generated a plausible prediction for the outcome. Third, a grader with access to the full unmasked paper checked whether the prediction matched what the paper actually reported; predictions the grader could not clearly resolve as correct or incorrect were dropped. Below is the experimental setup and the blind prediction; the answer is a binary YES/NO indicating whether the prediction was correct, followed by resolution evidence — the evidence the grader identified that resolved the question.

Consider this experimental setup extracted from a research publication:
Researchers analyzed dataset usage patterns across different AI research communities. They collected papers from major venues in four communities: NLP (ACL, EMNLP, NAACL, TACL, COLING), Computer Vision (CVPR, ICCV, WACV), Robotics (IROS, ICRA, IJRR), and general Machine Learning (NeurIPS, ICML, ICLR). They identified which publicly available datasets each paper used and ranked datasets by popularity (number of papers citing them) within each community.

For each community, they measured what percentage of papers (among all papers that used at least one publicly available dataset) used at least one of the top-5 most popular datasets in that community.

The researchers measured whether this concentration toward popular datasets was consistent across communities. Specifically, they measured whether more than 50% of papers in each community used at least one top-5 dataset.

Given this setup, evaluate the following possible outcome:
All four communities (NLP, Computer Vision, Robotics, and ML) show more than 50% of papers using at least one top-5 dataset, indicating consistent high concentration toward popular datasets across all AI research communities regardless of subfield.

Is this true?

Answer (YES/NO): YES